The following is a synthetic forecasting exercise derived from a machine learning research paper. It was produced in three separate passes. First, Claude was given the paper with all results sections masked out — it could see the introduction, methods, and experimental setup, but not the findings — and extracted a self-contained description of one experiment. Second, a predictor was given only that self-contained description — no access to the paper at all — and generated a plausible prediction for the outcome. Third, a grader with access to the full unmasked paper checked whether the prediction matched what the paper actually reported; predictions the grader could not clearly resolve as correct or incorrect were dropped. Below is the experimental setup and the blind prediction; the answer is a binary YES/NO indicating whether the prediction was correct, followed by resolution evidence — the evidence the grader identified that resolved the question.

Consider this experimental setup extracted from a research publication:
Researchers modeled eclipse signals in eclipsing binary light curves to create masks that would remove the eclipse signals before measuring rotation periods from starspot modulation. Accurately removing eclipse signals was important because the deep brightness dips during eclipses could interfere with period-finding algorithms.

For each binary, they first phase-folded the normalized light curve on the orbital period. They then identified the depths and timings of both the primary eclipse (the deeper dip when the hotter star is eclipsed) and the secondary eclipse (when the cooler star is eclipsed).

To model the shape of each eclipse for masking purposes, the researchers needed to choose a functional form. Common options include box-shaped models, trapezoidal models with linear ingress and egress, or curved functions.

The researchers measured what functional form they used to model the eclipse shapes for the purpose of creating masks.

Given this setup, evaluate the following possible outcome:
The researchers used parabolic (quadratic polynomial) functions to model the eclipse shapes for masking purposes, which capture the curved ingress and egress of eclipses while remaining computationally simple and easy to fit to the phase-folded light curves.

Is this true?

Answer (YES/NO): NO